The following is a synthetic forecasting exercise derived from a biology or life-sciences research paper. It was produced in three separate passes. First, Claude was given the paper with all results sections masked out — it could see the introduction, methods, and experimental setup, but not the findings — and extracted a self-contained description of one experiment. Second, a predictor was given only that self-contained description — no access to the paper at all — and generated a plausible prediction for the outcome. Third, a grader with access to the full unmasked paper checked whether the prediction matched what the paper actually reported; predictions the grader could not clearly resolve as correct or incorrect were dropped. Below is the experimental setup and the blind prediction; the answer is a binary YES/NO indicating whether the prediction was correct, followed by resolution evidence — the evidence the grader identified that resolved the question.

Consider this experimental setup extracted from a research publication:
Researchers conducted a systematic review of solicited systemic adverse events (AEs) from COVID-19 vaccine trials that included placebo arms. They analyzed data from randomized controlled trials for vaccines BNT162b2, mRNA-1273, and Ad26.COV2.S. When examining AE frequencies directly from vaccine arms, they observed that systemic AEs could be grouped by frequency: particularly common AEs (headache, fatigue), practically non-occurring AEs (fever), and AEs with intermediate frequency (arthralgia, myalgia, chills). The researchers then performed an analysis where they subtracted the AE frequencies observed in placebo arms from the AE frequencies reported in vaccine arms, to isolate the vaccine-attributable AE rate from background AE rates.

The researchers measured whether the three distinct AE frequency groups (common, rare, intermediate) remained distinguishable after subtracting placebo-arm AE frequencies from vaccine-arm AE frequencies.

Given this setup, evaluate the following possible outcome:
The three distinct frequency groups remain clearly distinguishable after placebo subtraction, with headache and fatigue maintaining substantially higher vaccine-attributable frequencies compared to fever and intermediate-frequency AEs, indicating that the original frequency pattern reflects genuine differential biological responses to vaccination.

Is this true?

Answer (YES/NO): NO